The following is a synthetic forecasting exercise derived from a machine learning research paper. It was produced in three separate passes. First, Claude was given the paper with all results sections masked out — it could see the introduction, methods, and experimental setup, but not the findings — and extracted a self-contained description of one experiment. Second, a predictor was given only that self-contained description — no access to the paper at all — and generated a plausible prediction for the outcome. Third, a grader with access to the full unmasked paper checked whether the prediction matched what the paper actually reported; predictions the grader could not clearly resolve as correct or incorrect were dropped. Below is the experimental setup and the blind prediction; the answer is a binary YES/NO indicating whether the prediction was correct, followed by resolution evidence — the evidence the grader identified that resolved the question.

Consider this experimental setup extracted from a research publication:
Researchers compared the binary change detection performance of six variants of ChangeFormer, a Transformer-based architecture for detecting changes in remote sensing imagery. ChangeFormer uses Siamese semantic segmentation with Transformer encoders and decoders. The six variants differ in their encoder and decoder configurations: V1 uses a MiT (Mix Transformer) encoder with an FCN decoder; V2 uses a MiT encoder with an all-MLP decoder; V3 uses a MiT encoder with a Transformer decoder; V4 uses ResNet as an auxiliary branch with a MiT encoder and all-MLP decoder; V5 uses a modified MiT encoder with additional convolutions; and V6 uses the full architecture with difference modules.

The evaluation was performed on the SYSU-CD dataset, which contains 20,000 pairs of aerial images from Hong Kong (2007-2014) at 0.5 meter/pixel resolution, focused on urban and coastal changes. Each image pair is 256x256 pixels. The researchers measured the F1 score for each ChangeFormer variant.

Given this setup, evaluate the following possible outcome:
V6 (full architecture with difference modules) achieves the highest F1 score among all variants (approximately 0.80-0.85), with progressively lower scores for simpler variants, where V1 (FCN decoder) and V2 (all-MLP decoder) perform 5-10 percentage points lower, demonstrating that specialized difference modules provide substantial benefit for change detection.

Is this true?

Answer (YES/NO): NO